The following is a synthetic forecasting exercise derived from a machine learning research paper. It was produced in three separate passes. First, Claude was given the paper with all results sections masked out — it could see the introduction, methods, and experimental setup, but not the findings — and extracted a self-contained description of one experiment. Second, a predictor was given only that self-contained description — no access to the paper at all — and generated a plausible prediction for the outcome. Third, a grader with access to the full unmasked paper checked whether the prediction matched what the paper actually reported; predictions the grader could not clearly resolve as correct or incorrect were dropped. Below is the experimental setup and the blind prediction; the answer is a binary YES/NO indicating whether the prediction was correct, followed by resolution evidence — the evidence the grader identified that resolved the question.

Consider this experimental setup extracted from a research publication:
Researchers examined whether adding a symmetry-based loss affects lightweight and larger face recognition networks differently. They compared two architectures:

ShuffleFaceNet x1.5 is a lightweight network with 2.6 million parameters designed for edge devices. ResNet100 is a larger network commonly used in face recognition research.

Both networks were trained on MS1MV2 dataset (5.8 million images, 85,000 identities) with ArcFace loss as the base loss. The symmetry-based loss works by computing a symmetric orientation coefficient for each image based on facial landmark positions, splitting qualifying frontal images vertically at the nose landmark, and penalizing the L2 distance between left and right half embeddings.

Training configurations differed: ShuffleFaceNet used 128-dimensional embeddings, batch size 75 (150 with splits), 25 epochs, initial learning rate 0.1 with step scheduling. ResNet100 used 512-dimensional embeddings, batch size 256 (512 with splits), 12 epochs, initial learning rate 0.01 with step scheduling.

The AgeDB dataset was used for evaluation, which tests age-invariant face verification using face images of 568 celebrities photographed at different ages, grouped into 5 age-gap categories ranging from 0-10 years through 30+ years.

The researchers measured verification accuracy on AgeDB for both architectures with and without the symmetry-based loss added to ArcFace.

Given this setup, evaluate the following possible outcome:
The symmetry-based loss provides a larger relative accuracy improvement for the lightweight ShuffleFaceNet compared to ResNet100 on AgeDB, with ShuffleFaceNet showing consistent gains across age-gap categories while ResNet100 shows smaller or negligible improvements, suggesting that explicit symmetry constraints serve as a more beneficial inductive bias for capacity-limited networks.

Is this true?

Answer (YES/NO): NO